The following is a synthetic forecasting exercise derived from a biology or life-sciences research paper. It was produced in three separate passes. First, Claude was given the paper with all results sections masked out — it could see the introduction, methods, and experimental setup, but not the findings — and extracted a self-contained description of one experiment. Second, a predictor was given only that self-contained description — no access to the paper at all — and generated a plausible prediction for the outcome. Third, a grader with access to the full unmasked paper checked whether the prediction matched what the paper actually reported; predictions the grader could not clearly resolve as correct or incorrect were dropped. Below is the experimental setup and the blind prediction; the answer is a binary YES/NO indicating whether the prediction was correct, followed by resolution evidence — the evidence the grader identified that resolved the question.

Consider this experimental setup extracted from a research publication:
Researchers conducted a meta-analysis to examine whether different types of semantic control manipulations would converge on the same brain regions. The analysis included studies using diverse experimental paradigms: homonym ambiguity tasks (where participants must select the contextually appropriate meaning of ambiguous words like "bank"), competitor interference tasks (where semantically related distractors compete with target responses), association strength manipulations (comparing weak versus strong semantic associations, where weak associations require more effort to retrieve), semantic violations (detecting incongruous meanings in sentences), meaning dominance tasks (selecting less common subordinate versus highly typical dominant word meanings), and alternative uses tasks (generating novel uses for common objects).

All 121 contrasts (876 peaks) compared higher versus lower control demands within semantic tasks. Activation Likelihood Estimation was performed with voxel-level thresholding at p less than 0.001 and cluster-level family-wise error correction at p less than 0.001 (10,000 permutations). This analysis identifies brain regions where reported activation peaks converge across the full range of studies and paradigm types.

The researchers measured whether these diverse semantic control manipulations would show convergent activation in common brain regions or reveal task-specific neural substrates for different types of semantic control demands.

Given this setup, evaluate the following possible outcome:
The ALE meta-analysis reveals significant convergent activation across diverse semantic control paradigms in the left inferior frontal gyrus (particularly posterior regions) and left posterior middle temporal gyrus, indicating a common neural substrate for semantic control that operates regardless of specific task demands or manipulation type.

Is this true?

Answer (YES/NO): NO